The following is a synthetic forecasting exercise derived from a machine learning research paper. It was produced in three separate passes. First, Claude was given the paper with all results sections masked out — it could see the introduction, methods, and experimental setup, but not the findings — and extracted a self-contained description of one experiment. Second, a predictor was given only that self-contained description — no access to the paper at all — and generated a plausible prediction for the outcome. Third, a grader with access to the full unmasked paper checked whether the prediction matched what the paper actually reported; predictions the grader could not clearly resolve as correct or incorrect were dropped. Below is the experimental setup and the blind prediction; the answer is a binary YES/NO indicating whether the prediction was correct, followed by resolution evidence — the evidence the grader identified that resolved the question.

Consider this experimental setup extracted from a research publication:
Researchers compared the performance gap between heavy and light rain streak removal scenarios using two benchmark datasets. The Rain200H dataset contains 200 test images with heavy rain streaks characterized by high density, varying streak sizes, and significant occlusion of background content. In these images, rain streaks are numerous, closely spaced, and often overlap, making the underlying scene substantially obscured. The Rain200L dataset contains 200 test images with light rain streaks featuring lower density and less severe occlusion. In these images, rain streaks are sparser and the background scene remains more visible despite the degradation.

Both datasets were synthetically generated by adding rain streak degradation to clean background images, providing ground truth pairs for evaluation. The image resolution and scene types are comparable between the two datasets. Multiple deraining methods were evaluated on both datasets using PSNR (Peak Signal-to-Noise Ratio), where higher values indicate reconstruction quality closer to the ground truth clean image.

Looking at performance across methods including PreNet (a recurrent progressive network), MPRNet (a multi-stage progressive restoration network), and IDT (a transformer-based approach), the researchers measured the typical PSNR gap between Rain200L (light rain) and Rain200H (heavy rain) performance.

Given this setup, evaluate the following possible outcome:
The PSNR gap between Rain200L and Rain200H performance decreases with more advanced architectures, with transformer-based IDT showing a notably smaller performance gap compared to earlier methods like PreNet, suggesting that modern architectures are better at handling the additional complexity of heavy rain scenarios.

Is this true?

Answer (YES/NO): NO